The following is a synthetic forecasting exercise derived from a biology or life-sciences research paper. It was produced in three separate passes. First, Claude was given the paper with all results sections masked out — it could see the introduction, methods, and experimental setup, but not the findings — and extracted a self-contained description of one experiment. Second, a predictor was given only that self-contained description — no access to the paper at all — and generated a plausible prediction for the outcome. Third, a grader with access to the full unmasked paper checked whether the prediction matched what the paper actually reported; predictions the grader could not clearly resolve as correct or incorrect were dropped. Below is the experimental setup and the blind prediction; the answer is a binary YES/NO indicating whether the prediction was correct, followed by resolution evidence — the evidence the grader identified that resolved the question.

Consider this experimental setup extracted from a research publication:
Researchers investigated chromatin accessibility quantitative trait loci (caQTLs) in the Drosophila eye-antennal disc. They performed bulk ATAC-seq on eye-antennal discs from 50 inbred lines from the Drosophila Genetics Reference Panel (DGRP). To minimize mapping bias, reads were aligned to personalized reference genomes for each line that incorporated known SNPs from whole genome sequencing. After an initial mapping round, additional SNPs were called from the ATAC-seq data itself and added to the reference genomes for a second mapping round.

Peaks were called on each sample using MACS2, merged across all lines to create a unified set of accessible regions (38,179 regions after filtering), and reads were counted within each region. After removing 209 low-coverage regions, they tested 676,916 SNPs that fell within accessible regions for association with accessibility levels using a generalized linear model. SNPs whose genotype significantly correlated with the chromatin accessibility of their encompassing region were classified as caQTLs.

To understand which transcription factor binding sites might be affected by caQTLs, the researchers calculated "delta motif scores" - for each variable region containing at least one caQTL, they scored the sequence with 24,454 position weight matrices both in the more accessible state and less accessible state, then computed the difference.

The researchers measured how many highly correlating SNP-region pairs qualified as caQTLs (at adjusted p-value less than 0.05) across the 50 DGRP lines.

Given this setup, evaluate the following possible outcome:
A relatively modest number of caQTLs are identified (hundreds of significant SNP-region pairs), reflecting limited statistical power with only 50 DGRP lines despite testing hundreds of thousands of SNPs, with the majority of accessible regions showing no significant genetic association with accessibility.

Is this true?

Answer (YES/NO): NO